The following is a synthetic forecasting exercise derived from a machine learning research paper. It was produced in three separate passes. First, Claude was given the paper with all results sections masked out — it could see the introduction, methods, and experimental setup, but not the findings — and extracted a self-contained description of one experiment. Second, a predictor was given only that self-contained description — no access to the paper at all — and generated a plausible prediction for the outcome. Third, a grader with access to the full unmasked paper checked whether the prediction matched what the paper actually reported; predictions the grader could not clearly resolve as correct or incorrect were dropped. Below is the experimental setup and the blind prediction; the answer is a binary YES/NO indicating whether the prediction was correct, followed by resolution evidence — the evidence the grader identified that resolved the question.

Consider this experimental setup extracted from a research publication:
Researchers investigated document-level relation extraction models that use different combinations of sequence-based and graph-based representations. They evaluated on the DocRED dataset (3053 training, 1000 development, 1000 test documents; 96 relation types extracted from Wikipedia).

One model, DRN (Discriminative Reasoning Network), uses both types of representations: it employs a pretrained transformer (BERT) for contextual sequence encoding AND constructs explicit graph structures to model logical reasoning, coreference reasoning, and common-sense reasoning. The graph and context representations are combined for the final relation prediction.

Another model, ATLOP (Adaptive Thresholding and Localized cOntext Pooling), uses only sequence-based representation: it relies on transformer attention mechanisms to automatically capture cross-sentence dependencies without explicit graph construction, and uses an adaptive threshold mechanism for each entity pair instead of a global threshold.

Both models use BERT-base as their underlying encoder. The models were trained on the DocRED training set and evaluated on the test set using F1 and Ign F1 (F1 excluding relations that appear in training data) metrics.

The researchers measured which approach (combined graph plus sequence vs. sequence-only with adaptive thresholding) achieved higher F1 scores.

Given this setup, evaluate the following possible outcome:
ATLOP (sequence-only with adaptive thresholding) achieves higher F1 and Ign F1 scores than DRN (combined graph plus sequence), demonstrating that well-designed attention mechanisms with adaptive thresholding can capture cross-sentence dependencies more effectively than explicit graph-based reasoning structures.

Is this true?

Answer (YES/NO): NO